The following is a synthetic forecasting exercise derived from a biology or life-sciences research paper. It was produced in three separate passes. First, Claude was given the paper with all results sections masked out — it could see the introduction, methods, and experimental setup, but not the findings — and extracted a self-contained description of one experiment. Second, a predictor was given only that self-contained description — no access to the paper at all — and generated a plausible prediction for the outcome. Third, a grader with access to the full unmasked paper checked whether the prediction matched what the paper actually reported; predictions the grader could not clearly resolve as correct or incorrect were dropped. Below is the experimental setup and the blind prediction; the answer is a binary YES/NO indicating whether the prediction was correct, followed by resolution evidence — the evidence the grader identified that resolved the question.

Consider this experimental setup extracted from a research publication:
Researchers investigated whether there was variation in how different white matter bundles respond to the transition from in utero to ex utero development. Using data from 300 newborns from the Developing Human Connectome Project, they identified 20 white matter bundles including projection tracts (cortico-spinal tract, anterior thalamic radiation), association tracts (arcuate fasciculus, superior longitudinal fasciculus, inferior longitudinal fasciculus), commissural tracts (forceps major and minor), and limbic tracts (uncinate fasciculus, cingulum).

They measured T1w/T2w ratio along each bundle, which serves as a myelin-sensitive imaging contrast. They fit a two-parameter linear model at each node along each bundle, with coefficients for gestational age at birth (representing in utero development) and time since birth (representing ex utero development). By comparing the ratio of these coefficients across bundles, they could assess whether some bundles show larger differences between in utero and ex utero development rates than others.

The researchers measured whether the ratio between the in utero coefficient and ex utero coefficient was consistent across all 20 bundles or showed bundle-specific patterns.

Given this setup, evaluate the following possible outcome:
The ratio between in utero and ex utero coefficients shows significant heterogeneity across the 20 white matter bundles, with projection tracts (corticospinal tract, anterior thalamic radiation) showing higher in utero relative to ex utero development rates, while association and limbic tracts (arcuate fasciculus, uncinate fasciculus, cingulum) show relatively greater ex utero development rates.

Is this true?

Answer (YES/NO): NO